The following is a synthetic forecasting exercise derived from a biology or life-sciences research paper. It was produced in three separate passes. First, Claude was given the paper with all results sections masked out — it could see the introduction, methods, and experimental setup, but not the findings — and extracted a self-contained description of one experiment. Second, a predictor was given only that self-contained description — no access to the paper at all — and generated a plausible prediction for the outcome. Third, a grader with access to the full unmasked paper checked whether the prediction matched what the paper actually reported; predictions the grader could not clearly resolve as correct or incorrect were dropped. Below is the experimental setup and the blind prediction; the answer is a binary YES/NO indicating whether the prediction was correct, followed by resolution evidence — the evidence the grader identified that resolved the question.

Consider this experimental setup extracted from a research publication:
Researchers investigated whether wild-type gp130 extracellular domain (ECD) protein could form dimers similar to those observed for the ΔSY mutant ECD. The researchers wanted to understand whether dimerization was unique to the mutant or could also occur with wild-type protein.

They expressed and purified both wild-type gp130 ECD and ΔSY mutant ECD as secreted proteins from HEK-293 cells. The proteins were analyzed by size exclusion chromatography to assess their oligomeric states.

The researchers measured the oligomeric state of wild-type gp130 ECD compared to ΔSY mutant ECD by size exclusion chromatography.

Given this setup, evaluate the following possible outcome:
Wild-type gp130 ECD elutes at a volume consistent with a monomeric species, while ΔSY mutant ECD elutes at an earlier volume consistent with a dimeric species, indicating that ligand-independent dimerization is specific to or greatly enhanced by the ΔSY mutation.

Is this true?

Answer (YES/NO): YES